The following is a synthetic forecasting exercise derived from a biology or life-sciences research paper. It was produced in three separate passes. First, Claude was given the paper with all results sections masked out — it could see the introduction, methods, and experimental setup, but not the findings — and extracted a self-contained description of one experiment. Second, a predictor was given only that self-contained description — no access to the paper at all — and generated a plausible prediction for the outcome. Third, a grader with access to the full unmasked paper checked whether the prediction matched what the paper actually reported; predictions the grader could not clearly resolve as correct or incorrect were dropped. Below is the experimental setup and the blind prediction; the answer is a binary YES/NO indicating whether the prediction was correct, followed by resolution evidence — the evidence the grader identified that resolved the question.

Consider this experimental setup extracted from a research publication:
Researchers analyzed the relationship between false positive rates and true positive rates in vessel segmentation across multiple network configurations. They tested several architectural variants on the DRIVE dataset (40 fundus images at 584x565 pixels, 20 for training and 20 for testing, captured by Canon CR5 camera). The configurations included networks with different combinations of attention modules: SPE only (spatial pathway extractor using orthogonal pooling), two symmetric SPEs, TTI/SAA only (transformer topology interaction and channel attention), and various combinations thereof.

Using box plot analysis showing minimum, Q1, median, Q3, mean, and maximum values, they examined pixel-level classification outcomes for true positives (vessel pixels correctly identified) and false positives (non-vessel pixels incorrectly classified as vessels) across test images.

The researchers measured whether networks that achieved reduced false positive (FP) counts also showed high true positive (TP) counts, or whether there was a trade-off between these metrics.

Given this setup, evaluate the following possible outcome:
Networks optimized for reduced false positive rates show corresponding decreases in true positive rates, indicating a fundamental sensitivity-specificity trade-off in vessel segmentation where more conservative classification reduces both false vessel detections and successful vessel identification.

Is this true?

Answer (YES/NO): YES